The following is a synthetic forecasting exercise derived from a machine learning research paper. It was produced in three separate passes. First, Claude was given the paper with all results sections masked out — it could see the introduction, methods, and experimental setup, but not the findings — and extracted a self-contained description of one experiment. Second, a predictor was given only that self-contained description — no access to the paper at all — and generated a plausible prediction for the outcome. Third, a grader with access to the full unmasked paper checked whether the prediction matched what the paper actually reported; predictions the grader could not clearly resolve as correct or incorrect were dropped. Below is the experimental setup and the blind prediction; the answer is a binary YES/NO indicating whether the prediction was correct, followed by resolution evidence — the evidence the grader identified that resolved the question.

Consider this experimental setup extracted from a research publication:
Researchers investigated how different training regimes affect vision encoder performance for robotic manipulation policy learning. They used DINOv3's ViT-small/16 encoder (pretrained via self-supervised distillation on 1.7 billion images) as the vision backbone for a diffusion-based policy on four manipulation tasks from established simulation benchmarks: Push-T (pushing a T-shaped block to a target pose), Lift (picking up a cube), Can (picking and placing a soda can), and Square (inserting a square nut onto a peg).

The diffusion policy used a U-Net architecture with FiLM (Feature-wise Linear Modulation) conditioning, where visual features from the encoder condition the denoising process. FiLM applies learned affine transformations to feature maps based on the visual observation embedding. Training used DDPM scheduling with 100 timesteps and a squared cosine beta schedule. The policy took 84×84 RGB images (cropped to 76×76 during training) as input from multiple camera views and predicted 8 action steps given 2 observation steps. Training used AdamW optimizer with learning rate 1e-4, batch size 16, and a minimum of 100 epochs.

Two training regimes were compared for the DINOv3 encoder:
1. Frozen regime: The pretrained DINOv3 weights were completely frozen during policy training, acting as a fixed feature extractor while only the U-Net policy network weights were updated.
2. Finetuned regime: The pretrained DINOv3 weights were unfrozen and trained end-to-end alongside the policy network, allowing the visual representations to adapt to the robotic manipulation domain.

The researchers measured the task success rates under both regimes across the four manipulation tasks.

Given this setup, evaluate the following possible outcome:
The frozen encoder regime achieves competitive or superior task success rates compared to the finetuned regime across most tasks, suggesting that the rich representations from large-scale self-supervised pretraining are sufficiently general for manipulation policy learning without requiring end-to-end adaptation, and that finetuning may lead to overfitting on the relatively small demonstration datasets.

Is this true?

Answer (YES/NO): NO